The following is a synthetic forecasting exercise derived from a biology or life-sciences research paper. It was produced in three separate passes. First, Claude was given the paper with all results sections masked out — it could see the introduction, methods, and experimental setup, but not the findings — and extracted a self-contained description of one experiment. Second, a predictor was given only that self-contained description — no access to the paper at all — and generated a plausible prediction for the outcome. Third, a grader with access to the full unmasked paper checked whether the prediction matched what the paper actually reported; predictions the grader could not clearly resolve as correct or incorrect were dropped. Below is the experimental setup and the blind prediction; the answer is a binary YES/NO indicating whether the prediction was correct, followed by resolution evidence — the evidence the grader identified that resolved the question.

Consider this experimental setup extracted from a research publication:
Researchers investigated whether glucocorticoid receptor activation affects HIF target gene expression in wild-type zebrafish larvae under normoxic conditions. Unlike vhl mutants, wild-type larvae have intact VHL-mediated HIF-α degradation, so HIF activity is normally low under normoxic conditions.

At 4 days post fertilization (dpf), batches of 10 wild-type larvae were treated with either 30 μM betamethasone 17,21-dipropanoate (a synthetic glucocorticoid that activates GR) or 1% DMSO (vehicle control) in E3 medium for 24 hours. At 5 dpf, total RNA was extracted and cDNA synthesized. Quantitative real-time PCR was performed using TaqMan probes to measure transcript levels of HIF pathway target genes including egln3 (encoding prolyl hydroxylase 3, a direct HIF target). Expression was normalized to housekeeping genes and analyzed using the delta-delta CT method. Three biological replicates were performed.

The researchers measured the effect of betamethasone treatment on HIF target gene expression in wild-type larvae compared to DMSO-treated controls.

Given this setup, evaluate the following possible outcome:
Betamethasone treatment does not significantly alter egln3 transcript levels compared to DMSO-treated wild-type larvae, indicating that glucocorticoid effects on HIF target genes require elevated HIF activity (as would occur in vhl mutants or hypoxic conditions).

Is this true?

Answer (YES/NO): NO